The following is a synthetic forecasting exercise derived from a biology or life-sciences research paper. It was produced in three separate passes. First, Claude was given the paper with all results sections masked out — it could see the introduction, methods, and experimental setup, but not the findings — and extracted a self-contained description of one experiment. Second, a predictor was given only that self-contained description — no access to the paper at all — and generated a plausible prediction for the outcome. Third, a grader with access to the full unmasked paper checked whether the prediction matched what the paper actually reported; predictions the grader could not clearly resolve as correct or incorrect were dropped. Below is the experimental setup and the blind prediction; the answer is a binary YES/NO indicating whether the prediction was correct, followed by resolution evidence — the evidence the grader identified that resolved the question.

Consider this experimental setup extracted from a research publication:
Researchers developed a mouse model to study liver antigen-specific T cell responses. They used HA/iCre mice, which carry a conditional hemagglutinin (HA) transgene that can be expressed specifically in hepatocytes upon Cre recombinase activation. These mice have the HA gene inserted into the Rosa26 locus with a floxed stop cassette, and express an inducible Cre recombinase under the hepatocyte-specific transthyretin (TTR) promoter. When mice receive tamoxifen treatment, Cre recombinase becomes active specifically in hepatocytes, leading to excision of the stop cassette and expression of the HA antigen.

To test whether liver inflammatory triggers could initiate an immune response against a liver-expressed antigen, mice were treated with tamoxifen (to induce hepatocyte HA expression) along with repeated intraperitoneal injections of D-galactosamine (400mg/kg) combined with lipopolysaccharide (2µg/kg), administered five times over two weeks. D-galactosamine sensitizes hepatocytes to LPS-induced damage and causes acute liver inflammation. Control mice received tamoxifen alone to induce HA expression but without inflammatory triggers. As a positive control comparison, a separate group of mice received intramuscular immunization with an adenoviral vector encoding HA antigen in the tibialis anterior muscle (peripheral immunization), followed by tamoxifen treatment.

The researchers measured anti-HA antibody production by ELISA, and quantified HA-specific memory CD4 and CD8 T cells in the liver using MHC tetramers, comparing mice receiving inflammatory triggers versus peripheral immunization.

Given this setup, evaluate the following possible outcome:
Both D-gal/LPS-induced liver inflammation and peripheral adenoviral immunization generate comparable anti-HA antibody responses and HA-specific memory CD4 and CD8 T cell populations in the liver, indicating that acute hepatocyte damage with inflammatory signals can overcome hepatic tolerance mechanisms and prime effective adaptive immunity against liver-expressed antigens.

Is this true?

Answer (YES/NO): NO